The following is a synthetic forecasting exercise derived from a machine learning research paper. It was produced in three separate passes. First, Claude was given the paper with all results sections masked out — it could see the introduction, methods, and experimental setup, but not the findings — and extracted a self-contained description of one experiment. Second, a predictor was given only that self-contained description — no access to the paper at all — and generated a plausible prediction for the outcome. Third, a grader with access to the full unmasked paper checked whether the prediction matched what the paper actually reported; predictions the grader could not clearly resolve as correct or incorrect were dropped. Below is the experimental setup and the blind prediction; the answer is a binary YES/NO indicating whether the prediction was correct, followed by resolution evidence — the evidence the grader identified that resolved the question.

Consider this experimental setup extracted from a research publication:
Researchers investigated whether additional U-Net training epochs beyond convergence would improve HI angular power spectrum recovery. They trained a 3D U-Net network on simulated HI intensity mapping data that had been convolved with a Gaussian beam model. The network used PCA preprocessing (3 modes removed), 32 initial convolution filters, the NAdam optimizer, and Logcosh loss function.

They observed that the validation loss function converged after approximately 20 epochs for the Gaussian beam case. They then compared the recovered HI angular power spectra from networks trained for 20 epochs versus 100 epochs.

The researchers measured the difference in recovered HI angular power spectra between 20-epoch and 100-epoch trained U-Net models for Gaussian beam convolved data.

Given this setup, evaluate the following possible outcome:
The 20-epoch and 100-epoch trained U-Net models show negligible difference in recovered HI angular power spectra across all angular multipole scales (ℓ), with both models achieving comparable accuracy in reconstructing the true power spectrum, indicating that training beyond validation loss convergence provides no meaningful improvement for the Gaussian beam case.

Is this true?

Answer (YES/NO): YES